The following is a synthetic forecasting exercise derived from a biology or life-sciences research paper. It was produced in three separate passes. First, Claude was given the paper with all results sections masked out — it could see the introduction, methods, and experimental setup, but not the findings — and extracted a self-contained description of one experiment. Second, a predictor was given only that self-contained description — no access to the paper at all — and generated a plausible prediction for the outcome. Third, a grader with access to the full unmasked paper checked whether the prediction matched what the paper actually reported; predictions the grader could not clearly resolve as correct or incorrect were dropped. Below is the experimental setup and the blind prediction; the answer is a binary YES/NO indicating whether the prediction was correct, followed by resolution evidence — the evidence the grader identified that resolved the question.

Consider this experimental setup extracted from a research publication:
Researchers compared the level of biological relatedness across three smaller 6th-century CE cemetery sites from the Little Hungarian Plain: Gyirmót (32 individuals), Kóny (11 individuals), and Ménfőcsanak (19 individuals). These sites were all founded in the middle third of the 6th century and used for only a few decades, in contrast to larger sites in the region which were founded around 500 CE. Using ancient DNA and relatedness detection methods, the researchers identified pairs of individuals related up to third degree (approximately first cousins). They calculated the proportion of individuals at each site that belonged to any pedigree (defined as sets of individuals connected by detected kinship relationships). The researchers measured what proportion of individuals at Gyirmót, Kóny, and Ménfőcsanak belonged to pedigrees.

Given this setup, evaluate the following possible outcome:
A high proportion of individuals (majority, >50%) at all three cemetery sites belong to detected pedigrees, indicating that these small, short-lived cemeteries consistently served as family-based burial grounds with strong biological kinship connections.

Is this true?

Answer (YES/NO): NO